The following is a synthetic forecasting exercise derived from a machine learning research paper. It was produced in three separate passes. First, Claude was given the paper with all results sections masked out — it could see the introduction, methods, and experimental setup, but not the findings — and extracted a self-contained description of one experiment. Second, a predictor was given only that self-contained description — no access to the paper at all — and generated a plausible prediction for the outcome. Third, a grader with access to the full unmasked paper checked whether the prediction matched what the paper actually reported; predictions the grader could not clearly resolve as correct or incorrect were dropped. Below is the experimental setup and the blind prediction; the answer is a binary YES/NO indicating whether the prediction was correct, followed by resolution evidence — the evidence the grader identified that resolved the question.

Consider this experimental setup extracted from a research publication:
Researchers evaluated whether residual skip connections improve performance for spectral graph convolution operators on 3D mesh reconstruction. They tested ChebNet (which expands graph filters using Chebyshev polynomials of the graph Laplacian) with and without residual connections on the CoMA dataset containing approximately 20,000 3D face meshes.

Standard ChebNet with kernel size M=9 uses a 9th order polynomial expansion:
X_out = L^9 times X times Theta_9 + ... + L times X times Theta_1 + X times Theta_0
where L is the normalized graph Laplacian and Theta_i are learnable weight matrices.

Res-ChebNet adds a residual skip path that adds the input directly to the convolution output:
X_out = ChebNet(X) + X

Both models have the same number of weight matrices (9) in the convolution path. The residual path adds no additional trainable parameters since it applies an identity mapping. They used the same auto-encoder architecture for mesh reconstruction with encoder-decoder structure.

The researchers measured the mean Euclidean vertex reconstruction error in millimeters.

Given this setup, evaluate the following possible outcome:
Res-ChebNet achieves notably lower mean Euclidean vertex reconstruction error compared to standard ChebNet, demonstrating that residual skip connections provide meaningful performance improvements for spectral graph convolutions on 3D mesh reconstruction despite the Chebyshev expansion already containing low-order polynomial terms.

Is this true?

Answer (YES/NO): NO